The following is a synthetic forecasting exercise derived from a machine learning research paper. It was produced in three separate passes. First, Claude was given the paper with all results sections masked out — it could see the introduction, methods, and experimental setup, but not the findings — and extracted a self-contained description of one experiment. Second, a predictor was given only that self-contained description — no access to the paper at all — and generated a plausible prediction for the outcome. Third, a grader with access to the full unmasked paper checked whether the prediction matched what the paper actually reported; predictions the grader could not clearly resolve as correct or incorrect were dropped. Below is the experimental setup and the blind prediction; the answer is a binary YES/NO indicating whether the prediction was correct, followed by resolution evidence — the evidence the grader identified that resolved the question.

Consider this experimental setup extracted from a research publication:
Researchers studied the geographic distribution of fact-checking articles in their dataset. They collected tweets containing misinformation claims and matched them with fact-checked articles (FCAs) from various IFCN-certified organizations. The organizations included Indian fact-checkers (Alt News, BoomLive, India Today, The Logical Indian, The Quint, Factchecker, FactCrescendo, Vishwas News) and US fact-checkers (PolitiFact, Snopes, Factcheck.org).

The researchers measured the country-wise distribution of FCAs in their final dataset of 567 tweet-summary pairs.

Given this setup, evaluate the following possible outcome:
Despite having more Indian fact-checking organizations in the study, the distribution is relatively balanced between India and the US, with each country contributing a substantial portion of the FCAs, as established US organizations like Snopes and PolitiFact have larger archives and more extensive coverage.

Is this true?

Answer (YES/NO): NO